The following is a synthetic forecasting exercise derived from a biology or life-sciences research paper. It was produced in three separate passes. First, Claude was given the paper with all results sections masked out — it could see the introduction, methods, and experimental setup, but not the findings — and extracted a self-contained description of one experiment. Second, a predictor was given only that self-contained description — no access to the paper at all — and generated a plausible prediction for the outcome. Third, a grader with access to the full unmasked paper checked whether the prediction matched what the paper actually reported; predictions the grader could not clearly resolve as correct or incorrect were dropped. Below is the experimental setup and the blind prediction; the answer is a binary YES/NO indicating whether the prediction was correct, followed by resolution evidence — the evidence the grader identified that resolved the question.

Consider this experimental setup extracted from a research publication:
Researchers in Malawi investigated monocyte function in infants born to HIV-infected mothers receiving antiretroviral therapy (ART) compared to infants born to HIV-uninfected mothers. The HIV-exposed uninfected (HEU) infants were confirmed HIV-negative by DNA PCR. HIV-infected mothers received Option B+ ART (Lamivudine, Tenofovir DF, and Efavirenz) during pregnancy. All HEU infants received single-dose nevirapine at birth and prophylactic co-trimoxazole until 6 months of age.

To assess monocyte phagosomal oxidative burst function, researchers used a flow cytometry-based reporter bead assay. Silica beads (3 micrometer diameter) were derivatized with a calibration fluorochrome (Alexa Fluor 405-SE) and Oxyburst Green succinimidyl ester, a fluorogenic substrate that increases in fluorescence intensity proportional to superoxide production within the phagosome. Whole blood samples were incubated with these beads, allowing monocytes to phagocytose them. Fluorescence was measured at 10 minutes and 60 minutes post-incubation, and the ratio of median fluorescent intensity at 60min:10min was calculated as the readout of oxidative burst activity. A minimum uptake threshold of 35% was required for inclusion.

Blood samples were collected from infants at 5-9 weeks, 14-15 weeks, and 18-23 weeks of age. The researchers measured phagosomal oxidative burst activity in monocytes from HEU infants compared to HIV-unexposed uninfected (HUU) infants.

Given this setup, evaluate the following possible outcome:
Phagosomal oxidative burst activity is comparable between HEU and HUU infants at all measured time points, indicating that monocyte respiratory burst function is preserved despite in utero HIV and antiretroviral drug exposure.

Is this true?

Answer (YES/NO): NO